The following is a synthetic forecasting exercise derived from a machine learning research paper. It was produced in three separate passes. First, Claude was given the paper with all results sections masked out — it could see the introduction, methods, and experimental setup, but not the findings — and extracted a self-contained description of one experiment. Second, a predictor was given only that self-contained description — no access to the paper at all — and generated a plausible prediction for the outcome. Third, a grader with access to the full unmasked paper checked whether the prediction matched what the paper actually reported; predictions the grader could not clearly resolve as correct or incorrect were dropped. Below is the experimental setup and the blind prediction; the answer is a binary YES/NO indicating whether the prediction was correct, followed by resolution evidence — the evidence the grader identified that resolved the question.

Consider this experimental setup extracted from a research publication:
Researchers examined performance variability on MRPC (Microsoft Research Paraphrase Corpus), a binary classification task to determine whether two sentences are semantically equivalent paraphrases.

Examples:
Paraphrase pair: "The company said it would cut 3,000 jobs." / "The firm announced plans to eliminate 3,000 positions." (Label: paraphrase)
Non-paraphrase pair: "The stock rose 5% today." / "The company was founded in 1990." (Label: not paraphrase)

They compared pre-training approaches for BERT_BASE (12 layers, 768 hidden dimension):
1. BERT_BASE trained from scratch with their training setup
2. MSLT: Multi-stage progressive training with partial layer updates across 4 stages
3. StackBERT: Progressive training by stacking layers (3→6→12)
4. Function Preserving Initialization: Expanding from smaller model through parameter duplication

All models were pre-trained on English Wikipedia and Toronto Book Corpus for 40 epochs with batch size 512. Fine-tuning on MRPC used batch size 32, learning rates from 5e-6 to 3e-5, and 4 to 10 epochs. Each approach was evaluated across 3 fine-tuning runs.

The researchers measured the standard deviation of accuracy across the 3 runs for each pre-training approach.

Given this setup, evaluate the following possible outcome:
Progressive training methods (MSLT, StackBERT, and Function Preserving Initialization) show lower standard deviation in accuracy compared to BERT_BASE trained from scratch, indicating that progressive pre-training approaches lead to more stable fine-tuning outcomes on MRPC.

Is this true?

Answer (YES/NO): NO